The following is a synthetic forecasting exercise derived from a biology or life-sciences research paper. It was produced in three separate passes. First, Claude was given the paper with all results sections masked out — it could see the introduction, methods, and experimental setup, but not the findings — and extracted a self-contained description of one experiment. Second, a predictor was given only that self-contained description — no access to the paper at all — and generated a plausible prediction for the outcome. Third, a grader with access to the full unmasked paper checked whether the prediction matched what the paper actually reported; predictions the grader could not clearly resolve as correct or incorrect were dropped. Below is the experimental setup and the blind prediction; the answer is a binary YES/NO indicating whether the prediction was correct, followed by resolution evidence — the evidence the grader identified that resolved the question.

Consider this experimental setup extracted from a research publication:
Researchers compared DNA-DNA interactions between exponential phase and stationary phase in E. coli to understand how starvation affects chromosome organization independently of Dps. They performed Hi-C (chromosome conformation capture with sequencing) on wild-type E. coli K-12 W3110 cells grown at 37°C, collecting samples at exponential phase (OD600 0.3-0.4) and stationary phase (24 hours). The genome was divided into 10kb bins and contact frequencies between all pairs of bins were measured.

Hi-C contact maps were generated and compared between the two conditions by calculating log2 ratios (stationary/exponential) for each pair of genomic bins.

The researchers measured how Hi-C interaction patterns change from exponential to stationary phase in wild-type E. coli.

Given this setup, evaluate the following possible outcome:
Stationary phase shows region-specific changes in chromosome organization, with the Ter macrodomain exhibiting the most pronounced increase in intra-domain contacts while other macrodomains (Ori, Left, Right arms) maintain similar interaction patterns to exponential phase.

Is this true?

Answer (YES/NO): NO